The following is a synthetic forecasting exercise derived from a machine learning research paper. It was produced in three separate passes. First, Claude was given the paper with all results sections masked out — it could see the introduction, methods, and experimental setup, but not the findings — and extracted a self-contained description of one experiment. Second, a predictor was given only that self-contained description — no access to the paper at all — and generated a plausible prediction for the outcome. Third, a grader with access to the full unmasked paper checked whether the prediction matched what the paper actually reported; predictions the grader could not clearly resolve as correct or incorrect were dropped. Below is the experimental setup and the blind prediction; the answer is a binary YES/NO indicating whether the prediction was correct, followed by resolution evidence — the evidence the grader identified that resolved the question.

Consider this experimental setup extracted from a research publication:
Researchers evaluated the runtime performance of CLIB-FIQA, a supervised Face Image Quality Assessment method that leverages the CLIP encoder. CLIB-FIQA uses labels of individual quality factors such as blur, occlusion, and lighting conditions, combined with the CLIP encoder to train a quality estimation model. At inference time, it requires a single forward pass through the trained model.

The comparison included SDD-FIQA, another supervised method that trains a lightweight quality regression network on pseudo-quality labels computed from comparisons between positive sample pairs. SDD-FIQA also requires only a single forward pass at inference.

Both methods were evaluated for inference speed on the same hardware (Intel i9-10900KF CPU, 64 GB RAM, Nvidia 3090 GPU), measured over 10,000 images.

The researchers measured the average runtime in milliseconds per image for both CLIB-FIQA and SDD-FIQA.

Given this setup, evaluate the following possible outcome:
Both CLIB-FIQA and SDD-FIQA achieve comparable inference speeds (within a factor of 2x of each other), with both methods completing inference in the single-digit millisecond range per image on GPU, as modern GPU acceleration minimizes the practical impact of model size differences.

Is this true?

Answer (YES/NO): NO